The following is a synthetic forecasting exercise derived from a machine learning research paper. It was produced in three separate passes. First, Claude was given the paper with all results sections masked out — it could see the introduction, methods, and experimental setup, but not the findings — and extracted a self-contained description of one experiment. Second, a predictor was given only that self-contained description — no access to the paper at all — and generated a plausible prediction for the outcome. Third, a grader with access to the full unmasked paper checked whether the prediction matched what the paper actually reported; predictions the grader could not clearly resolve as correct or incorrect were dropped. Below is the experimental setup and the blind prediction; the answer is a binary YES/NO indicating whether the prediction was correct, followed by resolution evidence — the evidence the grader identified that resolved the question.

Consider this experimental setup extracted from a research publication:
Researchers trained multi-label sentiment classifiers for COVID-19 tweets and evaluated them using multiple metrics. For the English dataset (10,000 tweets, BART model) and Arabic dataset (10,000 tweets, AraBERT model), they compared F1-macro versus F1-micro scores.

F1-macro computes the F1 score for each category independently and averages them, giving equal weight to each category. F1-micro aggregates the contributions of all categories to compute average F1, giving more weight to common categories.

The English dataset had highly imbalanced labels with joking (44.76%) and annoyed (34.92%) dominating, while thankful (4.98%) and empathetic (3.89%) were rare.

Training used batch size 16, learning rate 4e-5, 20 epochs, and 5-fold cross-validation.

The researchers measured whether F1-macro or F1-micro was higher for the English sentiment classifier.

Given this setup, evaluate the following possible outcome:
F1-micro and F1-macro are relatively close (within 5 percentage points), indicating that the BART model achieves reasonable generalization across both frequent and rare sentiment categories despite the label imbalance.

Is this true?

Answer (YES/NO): YES